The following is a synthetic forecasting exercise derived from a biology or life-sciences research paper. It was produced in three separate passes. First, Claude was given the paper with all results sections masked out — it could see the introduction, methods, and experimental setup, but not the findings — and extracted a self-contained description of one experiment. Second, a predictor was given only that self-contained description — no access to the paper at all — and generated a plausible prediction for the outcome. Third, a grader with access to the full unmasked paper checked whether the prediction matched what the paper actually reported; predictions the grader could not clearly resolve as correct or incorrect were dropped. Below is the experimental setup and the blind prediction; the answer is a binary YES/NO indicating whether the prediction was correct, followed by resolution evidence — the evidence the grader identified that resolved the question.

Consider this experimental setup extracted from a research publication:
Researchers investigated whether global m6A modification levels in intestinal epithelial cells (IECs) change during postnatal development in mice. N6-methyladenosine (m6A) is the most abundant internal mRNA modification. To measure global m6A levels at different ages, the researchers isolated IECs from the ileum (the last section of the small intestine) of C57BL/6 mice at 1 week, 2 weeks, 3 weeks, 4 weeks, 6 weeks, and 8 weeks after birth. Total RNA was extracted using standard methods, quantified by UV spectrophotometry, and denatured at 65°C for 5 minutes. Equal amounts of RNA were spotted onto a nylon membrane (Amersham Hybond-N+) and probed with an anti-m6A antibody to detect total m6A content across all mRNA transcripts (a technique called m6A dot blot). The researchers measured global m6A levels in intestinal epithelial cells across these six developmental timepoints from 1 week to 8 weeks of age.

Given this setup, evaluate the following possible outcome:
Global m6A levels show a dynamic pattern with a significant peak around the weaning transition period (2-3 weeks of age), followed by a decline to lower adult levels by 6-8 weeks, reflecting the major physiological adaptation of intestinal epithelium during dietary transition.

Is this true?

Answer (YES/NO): NO